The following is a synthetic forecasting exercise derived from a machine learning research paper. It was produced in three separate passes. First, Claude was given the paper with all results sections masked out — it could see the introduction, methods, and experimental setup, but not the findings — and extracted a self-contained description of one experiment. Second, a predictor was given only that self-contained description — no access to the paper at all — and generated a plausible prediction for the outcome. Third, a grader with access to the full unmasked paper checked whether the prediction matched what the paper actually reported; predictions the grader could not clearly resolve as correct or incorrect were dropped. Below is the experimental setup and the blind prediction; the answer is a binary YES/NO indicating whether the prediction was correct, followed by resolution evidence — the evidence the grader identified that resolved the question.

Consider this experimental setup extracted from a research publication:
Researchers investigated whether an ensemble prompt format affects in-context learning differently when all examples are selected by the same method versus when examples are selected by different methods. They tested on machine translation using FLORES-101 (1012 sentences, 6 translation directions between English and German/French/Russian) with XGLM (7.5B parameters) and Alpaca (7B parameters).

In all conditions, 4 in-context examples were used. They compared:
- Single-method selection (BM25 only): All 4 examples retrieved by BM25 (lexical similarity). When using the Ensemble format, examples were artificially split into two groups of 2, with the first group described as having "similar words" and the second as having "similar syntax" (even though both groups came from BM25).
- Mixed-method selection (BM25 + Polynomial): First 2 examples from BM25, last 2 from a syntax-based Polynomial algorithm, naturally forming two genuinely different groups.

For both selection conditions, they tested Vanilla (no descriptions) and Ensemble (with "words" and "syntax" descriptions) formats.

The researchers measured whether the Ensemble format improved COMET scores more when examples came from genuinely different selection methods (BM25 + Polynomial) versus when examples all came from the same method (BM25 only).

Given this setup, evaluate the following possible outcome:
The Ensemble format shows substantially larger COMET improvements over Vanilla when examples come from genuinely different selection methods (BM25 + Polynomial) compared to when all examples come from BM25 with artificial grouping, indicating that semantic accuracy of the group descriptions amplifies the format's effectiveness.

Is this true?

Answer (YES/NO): NO